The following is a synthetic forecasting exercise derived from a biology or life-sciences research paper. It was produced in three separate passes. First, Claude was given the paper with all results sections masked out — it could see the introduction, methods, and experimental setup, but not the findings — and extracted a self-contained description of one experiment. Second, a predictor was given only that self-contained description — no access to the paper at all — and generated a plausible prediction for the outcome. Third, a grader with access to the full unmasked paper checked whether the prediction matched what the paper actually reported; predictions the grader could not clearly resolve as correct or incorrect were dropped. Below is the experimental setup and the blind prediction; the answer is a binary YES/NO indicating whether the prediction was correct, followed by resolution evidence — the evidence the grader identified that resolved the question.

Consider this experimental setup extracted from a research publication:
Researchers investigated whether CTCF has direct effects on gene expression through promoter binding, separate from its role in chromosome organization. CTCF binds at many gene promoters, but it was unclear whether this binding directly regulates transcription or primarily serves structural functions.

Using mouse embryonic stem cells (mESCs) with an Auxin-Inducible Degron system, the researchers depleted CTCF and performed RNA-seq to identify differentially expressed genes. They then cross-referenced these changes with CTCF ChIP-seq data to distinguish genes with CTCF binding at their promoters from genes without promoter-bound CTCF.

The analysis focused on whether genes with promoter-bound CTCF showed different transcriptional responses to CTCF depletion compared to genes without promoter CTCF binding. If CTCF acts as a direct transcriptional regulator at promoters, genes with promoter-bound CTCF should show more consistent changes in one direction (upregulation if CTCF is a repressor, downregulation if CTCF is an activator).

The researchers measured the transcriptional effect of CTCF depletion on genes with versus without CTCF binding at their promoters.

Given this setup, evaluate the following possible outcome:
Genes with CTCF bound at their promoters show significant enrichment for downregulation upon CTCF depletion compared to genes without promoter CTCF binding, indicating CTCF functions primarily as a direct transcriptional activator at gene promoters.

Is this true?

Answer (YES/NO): YES